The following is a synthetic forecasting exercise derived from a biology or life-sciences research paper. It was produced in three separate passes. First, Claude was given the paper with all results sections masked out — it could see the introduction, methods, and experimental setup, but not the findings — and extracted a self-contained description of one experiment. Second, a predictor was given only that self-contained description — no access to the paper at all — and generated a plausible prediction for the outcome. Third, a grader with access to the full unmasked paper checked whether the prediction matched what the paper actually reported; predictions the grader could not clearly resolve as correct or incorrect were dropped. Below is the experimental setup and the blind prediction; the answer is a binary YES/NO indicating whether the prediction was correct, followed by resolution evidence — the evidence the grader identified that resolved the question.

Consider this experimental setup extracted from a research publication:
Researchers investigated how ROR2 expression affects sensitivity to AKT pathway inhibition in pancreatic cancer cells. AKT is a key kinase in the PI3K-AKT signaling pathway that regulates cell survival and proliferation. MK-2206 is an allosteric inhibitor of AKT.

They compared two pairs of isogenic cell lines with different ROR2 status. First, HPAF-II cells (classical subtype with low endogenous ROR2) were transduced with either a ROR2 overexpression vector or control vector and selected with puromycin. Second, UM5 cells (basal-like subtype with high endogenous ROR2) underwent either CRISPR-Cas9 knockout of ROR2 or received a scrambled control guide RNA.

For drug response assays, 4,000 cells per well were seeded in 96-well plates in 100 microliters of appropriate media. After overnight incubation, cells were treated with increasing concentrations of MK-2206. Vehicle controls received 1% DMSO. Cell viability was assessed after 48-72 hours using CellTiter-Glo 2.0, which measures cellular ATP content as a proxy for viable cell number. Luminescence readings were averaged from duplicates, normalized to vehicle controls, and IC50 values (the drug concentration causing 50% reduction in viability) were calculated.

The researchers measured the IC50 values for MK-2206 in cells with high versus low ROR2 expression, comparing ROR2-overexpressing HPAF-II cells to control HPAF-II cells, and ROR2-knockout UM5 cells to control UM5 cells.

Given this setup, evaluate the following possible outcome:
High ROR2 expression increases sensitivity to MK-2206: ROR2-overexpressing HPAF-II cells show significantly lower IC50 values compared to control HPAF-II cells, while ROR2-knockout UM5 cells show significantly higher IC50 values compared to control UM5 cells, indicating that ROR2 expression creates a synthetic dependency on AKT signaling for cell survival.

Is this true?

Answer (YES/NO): NO